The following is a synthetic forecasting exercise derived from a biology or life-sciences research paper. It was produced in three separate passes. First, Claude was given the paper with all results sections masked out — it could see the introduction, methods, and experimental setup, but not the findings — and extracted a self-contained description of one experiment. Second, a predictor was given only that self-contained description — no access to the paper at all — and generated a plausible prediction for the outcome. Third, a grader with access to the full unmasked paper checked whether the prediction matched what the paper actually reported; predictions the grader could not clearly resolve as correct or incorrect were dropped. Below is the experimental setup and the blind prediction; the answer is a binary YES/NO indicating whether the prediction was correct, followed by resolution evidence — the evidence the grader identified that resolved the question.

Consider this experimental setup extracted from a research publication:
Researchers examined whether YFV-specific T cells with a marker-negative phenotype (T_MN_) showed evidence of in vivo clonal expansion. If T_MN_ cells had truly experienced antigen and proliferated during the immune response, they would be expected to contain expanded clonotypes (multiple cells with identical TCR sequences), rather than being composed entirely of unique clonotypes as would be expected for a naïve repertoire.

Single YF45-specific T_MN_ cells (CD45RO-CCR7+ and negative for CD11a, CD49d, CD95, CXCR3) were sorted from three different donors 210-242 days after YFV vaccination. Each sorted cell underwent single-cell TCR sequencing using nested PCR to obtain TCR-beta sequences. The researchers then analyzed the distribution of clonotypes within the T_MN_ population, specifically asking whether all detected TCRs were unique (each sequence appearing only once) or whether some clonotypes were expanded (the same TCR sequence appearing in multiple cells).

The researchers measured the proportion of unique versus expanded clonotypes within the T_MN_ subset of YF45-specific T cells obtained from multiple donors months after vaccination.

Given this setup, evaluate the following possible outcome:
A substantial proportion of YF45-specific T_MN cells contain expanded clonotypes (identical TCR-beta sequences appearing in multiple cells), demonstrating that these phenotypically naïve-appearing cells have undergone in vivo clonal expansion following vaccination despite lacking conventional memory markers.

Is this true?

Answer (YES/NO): YES